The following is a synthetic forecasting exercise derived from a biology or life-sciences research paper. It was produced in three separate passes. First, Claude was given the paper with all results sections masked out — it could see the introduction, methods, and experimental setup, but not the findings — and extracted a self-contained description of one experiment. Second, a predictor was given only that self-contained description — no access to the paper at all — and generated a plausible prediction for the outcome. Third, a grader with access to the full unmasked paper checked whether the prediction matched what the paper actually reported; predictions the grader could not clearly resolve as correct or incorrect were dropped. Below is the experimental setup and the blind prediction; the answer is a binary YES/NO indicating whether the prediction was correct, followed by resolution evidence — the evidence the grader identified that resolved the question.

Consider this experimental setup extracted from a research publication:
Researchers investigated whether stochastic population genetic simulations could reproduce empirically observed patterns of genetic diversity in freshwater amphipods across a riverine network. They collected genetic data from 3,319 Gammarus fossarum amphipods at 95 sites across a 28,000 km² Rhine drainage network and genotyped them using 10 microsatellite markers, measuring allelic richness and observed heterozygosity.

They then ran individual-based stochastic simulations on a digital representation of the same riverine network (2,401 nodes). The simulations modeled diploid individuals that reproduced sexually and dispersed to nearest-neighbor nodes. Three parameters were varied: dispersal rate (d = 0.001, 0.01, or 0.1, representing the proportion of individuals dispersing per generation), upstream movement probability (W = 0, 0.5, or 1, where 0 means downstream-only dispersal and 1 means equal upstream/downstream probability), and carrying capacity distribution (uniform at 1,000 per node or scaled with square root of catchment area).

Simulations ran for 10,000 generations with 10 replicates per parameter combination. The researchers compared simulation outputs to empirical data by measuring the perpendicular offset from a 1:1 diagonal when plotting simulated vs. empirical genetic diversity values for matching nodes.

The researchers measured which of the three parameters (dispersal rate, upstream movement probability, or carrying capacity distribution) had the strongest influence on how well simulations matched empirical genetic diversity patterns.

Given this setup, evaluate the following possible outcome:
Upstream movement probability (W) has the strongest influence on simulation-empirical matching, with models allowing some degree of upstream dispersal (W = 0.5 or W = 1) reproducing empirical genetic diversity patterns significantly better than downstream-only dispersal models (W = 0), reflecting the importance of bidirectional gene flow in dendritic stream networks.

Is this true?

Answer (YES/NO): NO